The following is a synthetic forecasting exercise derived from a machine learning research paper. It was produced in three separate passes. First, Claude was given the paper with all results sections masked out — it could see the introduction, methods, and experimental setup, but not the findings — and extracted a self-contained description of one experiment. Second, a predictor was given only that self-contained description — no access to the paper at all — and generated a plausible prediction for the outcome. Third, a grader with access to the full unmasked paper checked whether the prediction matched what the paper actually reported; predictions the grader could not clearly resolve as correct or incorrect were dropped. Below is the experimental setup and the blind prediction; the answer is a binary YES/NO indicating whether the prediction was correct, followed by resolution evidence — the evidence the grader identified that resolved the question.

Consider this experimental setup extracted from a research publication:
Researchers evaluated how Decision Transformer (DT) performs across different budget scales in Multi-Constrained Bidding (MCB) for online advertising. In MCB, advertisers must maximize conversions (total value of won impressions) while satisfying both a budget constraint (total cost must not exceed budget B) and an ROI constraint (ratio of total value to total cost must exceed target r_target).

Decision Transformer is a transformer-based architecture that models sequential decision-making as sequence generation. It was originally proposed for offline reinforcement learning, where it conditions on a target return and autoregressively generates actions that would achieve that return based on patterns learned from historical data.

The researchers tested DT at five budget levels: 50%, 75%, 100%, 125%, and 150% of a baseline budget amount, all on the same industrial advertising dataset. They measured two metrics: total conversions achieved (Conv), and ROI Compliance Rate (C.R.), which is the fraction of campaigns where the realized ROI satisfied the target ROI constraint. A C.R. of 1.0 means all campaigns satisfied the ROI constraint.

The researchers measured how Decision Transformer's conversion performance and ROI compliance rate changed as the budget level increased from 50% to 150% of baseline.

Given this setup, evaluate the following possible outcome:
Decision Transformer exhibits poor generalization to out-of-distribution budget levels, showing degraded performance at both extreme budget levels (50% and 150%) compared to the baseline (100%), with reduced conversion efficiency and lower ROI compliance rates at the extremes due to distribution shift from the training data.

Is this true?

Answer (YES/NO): NO